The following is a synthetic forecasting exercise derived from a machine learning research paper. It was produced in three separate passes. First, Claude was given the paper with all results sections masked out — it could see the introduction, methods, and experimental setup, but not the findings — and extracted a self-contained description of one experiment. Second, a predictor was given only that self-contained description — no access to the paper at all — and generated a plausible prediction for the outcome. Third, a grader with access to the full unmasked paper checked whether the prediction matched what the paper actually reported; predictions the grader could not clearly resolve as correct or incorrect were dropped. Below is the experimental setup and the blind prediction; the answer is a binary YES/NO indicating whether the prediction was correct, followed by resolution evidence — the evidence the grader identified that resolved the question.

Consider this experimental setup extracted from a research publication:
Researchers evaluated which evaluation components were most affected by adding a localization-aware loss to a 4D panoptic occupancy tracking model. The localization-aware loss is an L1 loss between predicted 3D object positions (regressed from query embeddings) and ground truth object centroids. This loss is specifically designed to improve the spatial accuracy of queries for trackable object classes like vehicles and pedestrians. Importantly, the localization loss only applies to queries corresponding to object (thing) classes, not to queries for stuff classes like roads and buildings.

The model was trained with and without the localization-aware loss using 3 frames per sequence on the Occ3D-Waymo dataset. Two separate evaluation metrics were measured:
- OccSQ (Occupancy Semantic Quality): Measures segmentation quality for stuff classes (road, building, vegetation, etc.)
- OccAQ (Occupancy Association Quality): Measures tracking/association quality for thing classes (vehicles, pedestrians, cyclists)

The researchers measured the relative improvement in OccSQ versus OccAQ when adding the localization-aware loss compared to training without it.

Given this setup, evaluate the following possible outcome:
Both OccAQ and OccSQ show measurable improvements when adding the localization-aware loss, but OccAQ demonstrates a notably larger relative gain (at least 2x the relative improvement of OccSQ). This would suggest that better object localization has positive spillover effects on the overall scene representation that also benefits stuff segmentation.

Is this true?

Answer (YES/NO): NO